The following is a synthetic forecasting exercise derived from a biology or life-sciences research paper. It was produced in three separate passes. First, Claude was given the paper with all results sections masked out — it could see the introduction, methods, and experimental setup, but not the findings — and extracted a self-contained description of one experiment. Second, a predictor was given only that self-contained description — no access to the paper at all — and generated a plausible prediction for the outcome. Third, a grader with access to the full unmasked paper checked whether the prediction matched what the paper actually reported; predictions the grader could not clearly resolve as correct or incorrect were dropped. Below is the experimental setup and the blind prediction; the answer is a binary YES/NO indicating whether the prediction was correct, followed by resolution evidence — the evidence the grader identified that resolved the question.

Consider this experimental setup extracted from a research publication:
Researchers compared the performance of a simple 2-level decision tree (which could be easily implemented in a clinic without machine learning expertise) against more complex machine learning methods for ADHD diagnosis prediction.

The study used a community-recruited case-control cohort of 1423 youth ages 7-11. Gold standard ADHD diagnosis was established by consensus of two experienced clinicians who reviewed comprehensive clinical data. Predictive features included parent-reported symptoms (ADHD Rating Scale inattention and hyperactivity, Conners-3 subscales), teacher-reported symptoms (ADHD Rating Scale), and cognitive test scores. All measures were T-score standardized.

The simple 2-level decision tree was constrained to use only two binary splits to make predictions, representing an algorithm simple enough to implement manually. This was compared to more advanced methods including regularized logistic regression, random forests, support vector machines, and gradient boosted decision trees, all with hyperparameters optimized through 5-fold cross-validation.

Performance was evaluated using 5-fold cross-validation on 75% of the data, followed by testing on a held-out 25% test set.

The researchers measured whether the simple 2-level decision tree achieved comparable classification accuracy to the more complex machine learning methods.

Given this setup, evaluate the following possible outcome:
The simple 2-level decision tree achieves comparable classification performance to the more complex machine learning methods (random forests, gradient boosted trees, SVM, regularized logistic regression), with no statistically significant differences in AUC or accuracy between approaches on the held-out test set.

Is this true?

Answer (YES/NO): NO